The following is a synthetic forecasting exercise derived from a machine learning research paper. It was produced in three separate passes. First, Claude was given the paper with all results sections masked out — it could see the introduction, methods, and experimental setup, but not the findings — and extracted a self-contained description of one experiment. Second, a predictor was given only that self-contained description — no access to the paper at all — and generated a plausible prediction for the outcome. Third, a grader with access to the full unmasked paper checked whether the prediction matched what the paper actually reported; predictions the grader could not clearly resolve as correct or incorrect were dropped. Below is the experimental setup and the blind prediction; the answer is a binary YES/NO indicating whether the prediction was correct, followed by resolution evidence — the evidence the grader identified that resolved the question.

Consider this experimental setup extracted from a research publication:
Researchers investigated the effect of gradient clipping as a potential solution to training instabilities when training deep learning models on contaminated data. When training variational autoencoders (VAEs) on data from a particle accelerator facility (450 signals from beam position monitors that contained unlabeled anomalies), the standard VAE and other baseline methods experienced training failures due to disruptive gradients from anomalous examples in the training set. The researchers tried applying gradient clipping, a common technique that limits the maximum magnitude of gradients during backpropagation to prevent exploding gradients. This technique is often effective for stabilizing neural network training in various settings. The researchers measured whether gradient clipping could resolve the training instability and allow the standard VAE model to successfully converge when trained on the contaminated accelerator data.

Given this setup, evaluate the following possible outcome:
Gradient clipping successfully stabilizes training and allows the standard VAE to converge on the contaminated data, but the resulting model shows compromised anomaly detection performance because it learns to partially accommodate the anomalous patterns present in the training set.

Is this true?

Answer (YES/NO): NO